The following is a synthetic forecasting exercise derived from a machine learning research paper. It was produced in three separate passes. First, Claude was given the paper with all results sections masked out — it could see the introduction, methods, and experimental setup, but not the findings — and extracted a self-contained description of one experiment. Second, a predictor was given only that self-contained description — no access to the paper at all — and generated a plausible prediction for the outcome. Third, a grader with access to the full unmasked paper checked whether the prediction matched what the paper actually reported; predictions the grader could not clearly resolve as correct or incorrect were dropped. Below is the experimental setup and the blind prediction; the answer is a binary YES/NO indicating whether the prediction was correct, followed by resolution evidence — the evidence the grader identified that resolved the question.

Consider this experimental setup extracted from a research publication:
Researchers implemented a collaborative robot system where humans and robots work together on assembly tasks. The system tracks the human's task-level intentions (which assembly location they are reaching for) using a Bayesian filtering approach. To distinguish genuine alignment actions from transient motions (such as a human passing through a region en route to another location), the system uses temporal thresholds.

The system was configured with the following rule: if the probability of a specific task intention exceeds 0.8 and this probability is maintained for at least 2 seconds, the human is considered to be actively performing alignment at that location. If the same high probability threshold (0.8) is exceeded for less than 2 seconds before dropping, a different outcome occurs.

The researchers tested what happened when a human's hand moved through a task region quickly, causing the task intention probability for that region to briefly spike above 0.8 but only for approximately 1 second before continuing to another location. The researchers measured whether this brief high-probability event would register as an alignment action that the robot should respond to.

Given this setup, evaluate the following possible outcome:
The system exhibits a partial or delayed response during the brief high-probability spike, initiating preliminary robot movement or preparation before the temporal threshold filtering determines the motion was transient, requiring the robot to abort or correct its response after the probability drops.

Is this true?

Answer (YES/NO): NO